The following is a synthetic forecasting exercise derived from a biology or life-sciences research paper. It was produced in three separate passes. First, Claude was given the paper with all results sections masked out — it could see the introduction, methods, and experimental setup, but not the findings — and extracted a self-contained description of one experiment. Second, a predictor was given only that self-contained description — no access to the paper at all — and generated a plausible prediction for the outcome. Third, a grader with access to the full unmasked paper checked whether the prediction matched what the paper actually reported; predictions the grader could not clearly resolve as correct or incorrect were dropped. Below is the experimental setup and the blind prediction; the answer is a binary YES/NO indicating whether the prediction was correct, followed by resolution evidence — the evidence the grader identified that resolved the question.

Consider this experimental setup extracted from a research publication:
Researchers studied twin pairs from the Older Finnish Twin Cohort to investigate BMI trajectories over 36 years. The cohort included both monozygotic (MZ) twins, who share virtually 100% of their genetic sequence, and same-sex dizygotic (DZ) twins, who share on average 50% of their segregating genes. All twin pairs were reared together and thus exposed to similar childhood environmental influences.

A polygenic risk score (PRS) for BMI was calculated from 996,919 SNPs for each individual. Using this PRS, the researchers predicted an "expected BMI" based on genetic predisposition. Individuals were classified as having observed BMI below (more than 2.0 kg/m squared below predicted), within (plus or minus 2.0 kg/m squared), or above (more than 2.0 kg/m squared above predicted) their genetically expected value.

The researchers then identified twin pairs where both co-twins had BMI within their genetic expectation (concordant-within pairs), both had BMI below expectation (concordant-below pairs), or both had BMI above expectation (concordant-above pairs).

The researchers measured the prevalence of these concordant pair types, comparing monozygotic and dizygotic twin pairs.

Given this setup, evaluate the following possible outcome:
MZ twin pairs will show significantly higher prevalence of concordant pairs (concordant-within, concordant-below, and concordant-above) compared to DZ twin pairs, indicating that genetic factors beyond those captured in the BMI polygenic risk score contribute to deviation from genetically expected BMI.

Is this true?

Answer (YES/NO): NO